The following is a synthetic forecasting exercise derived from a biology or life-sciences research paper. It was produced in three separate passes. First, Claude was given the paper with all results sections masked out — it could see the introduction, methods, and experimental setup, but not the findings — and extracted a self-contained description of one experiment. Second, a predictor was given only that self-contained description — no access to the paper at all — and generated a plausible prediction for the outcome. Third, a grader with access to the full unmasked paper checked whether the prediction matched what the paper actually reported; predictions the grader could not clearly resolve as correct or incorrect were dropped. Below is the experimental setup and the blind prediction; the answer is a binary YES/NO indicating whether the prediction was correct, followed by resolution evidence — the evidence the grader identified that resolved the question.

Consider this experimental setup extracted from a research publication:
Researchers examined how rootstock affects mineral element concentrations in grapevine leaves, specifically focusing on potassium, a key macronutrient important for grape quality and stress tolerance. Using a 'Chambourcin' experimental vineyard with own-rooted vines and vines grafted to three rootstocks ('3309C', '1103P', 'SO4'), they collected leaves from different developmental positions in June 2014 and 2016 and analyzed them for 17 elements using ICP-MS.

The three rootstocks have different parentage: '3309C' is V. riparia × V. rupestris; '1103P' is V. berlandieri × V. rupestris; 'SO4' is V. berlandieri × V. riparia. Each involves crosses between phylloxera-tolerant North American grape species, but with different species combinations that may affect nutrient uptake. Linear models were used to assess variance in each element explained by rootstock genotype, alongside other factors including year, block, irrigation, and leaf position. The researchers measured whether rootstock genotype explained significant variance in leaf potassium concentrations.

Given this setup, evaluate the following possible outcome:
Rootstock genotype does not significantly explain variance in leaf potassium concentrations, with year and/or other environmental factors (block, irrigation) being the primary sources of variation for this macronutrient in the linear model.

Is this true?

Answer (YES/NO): NO